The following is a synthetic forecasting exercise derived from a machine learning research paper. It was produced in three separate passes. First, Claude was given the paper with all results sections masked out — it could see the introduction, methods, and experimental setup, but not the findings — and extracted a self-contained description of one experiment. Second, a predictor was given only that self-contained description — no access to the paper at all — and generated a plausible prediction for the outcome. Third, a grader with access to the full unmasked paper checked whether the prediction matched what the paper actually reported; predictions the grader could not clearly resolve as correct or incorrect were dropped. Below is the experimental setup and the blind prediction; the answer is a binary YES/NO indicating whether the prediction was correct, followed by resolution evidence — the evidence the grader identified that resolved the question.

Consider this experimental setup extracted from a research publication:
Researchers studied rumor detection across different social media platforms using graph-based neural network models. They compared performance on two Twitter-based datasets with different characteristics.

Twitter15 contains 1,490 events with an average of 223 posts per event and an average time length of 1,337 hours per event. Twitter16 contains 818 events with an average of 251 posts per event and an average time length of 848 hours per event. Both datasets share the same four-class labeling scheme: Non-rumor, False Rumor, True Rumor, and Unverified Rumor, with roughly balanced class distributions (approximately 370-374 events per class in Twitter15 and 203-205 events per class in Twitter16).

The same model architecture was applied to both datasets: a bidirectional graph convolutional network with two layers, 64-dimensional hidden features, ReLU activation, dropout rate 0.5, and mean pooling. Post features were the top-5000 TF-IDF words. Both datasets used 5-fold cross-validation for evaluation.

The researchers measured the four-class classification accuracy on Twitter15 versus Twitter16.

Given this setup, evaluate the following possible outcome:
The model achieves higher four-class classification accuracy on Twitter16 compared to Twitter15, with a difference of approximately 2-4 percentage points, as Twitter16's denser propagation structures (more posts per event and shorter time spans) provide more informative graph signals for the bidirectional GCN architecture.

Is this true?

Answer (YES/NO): NO